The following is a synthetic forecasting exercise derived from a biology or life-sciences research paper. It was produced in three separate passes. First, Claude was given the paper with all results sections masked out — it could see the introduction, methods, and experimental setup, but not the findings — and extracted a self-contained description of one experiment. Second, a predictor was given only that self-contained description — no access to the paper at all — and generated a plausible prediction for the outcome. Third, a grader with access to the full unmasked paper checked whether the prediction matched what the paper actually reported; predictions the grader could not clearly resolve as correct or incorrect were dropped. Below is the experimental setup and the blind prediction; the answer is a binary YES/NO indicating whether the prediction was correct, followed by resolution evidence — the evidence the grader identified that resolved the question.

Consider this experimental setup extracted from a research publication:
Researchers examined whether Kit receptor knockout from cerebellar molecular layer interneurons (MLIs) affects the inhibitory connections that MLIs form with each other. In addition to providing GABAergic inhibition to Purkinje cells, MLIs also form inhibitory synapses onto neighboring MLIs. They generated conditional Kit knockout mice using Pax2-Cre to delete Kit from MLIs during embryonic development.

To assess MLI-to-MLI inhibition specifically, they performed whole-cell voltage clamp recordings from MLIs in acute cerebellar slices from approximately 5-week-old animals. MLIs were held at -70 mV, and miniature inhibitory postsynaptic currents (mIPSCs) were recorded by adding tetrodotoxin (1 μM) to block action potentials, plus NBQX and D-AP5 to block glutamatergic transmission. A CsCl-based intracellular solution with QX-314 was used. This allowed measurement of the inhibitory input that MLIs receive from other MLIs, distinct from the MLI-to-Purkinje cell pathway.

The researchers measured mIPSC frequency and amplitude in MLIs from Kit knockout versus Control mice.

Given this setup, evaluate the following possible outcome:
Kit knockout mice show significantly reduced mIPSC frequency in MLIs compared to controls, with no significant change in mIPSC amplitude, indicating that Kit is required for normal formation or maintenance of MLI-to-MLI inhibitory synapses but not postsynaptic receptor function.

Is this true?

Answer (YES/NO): NO